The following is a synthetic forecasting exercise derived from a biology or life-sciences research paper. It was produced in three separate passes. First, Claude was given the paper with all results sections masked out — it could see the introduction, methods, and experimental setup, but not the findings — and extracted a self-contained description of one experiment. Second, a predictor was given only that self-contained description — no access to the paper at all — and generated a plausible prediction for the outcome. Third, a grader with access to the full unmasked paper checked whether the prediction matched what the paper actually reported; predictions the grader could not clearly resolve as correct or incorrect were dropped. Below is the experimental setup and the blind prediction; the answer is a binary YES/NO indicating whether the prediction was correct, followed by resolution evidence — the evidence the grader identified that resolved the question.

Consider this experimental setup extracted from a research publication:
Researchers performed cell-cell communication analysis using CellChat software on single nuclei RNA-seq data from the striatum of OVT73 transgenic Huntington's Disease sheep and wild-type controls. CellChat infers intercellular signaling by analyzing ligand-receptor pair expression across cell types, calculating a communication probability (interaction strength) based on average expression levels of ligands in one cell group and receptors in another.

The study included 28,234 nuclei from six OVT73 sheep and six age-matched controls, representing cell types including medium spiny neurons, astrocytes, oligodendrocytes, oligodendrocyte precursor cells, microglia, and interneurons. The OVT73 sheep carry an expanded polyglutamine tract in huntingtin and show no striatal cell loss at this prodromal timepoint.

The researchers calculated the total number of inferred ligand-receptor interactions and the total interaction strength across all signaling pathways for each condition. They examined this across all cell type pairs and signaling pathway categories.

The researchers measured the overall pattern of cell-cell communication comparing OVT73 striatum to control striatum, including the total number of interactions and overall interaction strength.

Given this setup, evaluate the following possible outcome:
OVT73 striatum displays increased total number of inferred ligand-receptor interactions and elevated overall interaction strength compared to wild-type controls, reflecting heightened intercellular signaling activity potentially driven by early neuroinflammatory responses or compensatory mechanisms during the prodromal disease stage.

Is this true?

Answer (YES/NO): YES